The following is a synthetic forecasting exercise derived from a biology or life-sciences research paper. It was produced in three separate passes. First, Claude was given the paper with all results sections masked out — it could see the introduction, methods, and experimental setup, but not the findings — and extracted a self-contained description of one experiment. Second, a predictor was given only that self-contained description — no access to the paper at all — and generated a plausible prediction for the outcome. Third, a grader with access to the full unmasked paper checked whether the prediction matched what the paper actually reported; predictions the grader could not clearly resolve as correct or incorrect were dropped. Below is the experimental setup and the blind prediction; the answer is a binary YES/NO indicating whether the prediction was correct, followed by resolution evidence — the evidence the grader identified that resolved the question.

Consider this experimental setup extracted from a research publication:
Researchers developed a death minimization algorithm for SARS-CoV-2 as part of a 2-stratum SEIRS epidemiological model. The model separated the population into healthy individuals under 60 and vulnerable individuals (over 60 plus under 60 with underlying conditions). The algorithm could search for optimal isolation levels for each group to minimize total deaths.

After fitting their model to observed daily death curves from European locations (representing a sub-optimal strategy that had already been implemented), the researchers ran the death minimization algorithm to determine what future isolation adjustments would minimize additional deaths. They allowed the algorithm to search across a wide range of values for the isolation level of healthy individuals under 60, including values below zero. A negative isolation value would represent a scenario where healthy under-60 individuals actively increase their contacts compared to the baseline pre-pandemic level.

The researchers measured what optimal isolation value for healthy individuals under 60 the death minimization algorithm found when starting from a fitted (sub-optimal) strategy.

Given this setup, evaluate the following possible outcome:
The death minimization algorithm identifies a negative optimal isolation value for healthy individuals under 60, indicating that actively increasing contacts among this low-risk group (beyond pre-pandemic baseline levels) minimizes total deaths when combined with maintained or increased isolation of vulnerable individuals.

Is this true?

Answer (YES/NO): YES